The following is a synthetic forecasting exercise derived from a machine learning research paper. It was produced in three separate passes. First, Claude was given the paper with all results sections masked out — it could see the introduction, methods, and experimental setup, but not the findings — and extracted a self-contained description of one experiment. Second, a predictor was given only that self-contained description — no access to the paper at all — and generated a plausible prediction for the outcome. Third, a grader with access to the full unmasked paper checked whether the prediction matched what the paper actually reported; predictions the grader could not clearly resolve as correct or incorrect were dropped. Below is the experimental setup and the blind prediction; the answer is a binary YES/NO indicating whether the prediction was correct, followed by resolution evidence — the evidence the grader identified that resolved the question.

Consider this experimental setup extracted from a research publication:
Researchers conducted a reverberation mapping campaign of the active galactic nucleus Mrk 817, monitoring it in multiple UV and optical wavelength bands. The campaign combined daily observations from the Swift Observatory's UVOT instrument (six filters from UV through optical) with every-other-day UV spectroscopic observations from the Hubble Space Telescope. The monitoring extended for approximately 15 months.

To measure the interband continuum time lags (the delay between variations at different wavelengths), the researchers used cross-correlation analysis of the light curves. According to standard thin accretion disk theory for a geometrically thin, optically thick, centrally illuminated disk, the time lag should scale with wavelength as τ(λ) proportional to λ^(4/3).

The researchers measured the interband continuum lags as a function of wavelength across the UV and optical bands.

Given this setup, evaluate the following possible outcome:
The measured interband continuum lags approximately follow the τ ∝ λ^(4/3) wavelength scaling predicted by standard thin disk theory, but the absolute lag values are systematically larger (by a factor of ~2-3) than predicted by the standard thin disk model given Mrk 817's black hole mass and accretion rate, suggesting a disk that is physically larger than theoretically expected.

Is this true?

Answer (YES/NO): NO